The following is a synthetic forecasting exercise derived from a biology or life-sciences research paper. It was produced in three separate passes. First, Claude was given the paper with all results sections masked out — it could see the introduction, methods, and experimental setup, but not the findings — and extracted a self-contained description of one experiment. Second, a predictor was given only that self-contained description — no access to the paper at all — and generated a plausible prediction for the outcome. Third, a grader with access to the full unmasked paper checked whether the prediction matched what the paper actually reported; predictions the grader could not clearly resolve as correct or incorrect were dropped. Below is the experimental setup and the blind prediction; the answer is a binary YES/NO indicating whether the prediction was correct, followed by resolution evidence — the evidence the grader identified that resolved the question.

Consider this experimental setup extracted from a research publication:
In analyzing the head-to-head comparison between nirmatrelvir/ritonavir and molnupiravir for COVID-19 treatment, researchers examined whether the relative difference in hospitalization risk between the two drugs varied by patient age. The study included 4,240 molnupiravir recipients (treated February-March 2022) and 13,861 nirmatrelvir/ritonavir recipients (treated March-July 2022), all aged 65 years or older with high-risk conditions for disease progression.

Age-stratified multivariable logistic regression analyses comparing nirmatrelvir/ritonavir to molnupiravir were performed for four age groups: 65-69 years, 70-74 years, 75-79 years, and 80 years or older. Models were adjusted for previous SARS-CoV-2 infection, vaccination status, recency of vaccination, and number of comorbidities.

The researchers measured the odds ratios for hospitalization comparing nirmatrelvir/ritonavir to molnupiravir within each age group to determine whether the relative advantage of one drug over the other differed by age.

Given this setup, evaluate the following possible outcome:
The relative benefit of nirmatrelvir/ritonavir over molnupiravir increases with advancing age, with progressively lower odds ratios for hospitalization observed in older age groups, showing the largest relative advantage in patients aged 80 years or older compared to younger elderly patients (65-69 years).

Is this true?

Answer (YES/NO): NO